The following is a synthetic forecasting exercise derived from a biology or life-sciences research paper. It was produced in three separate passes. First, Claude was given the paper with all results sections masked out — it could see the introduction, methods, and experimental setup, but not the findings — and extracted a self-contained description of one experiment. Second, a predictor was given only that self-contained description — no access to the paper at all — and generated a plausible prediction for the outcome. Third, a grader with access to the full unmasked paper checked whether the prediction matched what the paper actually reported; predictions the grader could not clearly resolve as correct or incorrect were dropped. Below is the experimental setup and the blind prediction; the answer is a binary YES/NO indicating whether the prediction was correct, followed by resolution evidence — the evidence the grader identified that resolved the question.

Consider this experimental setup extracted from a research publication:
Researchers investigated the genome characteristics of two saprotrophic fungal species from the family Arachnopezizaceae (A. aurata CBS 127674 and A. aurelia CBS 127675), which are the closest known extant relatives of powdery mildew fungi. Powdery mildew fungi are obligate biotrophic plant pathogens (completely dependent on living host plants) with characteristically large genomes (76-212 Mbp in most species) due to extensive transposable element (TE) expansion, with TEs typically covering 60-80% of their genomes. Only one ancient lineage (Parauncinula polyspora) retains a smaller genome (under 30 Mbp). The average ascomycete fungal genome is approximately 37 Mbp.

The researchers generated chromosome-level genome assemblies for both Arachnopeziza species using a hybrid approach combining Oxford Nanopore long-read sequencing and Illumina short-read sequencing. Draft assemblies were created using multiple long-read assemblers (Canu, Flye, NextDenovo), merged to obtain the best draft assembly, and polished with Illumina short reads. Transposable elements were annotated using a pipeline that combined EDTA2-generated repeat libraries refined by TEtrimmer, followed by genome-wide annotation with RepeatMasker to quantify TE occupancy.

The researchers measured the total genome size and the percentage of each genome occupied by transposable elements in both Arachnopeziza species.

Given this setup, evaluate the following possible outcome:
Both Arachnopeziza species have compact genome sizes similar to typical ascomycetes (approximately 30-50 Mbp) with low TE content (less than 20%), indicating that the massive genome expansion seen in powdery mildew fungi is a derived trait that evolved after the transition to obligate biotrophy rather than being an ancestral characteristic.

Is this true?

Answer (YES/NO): YES